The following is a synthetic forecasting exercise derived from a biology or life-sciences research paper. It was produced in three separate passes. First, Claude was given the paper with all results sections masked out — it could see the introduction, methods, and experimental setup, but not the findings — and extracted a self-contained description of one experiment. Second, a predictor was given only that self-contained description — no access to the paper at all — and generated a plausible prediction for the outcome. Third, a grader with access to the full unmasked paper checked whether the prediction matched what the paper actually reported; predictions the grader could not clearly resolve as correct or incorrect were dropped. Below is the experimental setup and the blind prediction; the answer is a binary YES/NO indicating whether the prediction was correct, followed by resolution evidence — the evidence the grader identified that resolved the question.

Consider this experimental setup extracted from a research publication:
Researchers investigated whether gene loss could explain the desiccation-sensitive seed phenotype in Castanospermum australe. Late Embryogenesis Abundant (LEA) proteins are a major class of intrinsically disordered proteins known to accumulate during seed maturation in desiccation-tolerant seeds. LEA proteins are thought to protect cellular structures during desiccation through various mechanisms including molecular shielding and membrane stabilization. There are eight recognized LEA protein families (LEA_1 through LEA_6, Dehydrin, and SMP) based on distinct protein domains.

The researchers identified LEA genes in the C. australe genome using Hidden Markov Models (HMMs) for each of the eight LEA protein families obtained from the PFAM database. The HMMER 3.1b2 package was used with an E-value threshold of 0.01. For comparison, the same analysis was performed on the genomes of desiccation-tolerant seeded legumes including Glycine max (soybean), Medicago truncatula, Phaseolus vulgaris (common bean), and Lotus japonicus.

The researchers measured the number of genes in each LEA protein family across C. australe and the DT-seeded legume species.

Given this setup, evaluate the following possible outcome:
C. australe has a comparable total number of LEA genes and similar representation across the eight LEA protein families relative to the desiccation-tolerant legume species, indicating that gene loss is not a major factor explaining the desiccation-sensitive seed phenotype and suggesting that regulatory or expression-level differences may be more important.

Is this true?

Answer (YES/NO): YES